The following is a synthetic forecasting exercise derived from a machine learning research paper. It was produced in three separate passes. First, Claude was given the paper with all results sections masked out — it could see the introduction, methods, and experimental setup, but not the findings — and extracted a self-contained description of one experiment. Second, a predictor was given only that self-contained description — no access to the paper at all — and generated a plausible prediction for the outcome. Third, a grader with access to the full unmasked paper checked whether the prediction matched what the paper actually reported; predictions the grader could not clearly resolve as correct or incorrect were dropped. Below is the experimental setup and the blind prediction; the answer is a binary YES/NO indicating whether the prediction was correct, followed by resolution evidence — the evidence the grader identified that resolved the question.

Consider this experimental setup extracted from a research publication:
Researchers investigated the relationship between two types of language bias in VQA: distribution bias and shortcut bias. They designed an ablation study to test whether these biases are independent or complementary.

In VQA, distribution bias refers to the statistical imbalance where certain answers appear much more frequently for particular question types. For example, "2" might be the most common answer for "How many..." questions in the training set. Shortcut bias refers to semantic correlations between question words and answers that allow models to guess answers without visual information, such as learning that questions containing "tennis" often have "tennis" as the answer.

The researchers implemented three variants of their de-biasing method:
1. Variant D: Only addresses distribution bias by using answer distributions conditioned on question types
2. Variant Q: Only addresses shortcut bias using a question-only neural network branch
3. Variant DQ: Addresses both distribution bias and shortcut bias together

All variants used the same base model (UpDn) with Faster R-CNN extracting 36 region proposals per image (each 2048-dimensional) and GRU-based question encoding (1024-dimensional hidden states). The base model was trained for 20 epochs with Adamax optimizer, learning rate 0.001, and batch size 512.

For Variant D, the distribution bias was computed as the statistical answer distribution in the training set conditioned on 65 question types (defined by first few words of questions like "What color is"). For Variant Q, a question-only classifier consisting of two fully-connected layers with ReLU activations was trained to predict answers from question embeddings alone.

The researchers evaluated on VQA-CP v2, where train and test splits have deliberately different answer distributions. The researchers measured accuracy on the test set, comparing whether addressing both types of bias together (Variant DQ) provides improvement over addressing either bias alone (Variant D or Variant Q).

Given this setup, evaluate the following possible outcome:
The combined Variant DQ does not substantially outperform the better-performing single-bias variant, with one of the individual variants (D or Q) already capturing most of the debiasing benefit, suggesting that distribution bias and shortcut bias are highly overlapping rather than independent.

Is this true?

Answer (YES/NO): NO